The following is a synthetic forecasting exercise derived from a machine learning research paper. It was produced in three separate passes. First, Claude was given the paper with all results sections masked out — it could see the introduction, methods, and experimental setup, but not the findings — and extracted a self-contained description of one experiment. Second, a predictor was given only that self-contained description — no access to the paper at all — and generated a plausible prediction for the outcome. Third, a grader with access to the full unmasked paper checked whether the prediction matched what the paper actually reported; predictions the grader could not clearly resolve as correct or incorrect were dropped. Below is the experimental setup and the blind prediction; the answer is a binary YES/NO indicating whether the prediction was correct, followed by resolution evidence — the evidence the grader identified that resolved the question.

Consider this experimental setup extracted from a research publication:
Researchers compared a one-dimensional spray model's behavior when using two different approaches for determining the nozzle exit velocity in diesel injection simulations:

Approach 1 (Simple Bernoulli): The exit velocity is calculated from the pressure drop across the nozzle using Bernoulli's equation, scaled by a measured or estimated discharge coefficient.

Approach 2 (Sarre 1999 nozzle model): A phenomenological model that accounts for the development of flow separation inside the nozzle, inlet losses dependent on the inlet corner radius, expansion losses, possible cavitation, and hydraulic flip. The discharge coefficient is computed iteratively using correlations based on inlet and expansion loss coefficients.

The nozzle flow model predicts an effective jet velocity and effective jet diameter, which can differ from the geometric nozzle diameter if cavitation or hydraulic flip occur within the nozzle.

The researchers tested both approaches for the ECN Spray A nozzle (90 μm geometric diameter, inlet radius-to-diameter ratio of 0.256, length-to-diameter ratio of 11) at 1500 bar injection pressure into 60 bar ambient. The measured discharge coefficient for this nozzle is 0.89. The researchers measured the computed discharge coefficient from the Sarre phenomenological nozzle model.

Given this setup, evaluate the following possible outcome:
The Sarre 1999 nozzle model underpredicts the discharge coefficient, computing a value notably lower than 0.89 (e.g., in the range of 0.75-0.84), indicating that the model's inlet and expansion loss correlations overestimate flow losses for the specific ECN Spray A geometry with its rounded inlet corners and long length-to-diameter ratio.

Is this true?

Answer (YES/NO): NO